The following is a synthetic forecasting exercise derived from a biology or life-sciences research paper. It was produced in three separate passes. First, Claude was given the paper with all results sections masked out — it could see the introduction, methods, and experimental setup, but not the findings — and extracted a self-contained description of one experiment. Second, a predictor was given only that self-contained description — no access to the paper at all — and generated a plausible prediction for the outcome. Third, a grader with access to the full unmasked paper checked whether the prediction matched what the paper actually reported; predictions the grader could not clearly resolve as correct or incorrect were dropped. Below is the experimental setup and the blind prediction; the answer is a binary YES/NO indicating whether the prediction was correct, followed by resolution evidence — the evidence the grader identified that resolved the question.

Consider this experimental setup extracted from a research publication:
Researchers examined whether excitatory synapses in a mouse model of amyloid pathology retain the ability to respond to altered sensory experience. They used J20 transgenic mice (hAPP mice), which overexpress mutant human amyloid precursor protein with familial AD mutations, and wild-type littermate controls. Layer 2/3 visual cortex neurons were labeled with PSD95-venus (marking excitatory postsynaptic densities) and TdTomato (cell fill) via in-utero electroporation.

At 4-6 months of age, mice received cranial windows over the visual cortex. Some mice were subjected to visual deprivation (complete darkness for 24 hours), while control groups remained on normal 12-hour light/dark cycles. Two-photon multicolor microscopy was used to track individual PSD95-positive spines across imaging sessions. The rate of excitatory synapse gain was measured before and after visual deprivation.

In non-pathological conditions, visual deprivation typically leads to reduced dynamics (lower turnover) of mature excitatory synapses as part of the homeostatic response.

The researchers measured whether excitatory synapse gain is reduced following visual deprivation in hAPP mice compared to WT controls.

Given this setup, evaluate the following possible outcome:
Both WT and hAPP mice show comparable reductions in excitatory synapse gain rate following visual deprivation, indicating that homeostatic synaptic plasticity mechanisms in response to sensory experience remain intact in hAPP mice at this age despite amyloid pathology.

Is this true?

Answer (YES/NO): YES